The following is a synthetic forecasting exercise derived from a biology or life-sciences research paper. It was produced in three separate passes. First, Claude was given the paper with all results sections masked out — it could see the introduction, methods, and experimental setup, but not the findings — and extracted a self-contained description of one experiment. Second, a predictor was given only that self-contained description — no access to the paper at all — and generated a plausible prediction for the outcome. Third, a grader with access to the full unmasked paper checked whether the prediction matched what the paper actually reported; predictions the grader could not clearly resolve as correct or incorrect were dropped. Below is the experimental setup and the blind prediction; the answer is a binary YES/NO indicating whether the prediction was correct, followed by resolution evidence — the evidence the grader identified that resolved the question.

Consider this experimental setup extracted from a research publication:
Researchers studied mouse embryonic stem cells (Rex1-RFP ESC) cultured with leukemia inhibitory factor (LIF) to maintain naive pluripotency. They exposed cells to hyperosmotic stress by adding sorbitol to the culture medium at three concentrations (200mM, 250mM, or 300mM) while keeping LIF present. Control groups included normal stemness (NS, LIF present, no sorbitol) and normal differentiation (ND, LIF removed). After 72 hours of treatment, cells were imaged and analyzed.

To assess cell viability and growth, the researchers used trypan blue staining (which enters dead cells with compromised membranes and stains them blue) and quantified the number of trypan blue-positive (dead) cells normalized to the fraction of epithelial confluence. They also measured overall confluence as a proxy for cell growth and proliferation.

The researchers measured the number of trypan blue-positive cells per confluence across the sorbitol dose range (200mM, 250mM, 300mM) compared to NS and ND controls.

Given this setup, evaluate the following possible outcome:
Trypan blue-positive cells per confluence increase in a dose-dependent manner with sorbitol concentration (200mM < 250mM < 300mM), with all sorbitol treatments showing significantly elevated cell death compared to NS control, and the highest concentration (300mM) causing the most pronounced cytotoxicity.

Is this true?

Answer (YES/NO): YES